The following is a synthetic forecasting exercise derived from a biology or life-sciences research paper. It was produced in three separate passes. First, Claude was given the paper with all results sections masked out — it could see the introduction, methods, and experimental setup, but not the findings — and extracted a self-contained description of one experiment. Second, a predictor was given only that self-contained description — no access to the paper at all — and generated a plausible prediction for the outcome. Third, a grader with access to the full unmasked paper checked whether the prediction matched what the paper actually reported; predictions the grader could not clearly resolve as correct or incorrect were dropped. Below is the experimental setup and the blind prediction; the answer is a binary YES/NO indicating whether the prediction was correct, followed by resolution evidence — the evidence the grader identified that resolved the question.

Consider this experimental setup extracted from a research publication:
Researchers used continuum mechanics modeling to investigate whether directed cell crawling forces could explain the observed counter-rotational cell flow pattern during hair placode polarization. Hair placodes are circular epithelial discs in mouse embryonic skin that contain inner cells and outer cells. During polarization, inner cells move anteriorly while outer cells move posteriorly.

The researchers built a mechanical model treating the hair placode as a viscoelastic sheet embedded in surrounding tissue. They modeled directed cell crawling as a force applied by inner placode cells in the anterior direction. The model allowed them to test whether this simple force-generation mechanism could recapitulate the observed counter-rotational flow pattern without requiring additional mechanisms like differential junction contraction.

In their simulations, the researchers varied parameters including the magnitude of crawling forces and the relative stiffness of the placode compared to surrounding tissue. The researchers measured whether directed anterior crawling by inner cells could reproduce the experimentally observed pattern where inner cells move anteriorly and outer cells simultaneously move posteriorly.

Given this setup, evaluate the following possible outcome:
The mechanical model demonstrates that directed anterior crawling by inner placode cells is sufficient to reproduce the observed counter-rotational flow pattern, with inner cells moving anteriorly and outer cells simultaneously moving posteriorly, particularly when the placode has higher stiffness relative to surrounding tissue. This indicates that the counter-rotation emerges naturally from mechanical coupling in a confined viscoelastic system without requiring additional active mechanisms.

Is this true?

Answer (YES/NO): NO